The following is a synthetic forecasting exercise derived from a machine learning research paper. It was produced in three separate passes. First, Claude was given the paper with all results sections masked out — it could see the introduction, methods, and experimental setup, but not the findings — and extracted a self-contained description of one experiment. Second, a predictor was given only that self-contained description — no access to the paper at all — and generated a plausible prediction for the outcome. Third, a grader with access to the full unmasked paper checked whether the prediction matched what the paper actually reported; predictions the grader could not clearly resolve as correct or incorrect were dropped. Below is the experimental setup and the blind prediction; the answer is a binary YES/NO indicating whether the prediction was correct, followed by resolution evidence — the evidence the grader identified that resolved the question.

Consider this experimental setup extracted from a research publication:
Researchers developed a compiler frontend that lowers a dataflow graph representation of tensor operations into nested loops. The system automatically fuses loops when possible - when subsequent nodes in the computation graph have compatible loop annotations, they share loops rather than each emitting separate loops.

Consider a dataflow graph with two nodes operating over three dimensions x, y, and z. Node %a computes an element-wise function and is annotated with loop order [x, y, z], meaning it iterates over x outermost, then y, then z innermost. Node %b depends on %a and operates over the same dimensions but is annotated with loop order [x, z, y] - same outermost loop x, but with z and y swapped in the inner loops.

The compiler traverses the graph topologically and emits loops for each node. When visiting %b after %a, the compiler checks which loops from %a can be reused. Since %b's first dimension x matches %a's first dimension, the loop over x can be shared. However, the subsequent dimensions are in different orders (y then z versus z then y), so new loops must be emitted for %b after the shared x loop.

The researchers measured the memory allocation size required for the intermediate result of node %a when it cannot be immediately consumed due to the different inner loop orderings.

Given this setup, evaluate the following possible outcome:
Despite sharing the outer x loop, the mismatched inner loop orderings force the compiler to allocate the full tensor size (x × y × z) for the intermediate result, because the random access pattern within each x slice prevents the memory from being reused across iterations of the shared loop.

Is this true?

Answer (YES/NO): NO